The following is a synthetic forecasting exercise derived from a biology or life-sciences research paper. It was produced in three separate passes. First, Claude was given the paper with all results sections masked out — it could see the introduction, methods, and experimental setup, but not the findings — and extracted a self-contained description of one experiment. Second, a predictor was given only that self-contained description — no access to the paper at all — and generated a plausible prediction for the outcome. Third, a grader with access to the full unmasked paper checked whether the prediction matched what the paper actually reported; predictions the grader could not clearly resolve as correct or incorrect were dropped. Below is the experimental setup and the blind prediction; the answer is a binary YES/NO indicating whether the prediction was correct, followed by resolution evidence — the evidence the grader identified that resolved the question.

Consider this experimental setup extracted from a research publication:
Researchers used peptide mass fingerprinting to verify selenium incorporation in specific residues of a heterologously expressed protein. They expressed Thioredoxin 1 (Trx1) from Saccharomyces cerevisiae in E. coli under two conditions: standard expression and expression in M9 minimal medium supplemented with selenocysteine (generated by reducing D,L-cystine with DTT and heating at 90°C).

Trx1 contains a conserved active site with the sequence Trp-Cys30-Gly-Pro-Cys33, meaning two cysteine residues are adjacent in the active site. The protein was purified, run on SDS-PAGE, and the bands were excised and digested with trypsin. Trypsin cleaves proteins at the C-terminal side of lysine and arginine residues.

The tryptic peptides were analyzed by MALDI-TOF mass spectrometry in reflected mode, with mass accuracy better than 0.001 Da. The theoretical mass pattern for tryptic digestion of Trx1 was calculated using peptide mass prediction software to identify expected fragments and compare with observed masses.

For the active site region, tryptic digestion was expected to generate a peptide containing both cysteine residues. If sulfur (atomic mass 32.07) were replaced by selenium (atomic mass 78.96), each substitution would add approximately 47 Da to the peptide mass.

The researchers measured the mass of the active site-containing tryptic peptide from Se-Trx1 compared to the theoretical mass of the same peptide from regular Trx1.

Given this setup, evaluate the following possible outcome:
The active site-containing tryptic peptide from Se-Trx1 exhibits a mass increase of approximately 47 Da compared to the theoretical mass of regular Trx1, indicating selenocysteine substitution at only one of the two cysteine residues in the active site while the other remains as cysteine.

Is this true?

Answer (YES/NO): NO